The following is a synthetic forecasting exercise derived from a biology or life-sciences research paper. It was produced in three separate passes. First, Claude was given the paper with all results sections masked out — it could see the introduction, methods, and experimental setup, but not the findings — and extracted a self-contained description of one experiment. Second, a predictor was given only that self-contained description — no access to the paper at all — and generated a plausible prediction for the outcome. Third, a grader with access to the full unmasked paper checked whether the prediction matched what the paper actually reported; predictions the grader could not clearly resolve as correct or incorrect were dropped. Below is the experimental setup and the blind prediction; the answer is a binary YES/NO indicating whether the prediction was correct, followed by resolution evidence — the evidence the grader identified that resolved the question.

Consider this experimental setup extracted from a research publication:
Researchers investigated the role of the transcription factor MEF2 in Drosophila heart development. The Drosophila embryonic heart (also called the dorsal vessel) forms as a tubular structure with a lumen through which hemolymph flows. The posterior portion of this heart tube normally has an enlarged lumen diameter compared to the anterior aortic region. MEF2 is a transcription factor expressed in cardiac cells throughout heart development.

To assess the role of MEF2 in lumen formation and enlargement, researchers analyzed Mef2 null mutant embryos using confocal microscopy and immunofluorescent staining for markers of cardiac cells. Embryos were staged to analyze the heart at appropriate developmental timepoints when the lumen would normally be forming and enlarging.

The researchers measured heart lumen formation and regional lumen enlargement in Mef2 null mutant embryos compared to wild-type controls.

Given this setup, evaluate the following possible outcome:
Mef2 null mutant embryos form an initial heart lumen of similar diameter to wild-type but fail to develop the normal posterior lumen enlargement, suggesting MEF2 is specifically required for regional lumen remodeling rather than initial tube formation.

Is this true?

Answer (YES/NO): NO